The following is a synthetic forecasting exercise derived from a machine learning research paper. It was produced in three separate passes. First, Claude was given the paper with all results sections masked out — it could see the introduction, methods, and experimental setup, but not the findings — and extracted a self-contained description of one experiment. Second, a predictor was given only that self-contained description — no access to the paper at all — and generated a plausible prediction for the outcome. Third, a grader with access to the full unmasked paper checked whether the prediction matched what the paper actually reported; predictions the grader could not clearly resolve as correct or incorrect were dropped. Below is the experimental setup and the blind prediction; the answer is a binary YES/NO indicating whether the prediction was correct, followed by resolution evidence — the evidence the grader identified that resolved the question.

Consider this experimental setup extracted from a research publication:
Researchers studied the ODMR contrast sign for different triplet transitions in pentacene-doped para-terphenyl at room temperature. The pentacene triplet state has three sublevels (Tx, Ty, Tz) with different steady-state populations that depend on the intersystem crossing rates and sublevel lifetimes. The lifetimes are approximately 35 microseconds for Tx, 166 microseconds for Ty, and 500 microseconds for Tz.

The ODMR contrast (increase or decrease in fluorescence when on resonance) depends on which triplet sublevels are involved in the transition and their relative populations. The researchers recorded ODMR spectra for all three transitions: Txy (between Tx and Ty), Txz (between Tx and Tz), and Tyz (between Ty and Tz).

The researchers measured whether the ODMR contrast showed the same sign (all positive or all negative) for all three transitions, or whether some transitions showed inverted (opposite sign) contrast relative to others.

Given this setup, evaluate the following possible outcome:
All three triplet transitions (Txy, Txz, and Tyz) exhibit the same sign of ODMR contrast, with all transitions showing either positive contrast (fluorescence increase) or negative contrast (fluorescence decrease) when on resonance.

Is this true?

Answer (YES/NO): NO